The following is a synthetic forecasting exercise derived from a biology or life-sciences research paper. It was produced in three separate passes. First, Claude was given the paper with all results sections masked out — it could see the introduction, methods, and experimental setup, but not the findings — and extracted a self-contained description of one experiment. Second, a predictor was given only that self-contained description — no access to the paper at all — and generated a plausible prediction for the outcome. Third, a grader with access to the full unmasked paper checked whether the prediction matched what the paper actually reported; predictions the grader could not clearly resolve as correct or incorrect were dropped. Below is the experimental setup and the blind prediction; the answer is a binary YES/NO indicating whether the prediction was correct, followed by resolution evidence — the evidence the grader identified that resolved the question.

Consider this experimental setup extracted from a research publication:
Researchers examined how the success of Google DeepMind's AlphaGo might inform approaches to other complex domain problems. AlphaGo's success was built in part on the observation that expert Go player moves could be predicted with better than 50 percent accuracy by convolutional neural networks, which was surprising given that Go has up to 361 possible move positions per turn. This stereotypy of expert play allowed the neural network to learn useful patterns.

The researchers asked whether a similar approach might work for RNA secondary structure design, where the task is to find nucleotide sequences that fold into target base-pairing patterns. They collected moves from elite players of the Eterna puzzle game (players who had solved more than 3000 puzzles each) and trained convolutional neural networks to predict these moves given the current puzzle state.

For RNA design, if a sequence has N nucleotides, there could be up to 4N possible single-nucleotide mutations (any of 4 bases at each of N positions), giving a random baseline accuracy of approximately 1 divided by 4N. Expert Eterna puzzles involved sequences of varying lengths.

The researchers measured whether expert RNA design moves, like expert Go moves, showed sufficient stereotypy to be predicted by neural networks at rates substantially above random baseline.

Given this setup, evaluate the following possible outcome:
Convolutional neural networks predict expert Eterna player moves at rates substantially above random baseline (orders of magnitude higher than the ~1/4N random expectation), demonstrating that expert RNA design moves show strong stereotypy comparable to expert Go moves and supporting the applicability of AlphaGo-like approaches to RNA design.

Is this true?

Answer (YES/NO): NO